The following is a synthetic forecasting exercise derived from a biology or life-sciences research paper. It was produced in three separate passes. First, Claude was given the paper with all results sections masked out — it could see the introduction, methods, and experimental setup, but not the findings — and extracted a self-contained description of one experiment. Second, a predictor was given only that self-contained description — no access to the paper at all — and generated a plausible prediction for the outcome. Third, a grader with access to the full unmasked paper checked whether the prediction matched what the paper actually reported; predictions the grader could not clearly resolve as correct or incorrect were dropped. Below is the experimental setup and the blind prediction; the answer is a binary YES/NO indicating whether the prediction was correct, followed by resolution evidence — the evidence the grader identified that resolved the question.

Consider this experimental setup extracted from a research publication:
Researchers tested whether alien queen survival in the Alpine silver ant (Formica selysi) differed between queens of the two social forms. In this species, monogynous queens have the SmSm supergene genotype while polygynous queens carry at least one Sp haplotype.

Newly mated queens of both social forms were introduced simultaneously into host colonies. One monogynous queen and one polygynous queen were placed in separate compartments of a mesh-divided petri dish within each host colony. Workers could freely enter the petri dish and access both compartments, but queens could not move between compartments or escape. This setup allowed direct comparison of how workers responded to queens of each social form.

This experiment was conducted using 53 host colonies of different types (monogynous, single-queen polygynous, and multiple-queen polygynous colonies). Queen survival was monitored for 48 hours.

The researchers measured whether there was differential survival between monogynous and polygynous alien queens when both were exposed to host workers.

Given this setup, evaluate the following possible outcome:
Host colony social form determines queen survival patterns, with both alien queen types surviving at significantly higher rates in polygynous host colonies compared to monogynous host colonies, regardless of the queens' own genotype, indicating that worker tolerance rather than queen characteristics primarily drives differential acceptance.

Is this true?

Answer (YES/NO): NO